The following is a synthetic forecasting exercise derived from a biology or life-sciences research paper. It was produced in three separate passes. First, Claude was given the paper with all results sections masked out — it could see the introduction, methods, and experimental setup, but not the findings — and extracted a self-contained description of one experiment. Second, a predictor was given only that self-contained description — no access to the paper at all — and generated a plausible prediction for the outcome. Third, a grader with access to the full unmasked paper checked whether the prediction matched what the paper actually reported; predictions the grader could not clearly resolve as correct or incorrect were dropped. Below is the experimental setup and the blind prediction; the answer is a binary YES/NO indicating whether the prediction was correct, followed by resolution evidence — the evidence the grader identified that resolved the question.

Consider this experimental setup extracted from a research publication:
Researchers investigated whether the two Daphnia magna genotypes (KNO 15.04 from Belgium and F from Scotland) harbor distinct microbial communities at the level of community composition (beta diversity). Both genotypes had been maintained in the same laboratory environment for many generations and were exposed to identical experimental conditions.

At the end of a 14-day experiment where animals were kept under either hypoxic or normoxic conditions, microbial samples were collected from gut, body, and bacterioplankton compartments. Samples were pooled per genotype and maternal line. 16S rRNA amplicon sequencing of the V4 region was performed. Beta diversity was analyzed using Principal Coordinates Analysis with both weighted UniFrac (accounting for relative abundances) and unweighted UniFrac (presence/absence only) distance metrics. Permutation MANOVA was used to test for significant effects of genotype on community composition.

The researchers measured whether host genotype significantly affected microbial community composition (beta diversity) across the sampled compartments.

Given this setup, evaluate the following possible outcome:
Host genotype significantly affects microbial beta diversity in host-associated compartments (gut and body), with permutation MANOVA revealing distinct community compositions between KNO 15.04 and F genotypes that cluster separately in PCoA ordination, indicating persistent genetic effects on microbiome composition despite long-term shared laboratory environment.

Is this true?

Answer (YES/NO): NO